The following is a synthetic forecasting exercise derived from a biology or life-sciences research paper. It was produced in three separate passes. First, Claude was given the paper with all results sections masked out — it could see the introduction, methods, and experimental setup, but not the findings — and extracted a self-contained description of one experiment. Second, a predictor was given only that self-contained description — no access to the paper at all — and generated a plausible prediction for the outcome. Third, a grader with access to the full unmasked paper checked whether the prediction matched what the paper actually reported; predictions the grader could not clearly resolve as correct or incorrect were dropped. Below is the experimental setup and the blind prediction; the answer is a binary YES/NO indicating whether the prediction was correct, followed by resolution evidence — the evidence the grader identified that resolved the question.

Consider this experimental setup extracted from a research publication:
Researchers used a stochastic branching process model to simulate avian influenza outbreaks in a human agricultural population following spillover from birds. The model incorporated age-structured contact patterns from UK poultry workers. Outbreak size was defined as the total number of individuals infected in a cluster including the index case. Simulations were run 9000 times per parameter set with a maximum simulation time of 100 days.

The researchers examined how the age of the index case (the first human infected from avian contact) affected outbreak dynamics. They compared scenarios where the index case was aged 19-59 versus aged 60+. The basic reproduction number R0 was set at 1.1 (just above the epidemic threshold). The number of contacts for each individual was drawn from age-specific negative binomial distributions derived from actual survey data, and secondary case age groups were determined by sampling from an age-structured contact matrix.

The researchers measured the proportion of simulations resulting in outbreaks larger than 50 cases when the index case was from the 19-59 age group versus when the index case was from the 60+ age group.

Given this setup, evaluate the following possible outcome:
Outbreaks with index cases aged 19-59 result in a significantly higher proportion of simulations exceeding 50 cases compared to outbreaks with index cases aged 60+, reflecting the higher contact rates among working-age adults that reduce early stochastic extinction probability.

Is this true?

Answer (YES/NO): YES